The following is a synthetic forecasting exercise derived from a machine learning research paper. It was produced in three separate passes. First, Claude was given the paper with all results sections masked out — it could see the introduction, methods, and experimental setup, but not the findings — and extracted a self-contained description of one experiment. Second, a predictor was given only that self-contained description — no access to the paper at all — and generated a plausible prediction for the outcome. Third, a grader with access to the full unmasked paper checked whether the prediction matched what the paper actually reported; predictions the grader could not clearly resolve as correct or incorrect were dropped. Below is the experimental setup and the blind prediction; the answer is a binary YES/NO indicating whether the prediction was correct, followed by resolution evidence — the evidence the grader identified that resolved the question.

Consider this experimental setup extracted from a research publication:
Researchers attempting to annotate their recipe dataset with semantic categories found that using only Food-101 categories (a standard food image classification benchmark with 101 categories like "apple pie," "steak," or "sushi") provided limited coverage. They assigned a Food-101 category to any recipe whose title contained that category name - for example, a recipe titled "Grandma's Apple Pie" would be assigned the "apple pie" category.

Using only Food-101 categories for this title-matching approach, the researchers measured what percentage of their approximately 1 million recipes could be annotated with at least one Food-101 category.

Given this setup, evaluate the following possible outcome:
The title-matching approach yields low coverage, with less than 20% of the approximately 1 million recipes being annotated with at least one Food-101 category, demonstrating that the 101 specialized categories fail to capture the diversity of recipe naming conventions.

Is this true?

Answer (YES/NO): YES